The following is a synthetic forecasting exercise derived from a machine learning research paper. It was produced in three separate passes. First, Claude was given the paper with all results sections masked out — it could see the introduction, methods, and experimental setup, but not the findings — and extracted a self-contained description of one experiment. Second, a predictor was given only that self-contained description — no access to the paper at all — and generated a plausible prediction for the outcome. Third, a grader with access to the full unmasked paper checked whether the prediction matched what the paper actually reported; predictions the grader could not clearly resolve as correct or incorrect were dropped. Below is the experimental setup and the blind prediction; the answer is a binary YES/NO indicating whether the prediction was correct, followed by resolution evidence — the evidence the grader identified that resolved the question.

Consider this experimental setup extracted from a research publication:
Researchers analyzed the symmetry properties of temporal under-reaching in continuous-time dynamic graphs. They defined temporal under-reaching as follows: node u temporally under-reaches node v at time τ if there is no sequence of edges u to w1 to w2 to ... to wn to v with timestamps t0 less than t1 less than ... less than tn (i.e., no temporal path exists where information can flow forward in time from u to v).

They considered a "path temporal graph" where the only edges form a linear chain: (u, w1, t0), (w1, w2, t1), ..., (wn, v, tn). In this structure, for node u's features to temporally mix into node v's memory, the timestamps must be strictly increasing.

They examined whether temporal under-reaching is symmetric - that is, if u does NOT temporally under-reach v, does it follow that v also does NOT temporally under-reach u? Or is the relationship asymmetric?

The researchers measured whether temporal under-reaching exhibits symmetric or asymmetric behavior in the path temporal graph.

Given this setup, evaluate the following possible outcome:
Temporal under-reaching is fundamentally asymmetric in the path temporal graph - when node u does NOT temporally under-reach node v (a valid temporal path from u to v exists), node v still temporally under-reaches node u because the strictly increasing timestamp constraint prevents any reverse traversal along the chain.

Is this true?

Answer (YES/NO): YES